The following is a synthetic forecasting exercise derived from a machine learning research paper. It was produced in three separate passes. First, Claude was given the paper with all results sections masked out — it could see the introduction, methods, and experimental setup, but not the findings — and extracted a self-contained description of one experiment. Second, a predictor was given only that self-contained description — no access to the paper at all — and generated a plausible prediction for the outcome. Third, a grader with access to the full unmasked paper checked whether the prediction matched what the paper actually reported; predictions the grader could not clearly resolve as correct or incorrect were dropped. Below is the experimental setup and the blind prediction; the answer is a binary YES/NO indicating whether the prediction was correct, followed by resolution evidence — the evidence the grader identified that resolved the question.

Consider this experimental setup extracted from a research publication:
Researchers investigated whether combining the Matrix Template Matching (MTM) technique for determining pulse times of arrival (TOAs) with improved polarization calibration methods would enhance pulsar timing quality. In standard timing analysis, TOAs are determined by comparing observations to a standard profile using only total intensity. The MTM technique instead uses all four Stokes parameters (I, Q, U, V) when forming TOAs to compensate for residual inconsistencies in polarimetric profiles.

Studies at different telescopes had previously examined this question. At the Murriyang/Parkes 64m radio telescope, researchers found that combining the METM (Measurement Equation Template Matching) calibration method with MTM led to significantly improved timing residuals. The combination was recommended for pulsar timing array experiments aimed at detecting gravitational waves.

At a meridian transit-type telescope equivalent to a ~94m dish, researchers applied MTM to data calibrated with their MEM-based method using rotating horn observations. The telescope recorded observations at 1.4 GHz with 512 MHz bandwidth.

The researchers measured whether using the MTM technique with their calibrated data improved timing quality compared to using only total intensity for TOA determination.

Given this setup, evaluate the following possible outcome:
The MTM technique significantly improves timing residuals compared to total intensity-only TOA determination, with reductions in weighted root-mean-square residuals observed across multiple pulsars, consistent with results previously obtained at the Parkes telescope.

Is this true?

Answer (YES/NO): YES